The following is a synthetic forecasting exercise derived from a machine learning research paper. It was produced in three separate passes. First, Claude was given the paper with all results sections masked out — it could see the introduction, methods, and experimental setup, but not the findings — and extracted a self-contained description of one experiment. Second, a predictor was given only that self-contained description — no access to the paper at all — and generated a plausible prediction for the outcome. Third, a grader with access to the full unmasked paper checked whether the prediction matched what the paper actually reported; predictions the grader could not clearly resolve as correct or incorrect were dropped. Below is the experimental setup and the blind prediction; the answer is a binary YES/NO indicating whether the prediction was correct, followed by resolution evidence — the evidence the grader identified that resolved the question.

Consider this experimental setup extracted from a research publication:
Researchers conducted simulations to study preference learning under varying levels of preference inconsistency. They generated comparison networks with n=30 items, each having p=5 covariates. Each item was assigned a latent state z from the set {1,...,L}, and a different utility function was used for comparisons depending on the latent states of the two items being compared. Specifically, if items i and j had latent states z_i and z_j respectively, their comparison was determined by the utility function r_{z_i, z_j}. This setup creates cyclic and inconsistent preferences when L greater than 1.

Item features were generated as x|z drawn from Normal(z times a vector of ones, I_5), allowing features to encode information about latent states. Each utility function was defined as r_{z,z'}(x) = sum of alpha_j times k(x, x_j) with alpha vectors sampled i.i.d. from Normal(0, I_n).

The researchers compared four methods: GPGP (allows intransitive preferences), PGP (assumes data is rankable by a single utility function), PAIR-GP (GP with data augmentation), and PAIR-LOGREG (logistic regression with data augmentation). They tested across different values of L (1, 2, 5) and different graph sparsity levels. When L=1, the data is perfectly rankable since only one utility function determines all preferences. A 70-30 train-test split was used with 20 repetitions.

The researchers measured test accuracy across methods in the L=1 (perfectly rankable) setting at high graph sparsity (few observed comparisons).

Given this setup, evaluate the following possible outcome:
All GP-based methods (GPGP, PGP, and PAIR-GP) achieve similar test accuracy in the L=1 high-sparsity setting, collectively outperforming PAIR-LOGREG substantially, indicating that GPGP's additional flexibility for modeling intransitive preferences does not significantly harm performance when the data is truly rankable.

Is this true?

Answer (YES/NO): NO